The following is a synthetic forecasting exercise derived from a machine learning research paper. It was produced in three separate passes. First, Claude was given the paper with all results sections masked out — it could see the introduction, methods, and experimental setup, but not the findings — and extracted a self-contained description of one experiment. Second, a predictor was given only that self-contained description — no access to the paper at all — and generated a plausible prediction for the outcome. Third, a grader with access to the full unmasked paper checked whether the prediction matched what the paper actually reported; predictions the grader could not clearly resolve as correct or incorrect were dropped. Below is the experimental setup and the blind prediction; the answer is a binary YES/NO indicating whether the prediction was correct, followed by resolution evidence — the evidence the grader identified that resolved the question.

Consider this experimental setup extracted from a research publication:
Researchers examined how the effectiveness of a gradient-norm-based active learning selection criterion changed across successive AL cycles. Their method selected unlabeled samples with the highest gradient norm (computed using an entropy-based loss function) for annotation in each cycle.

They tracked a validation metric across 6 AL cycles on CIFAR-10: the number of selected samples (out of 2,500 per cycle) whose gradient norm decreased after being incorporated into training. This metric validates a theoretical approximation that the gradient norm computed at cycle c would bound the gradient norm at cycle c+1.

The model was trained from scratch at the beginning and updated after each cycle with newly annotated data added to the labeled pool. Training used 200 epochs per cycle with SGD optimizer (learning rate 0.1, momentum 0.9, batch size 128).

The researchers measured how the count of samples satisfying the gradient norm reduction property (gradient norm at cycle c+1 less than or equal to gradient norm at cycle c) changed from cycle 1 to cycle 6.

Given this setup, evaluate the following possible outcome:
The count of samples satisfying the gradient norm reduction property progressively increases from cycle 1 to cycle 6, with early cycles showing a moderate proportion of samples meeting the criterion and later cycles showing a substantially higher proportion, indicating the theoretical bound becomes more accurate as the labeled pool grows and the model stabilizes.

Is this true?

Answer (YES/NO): NO